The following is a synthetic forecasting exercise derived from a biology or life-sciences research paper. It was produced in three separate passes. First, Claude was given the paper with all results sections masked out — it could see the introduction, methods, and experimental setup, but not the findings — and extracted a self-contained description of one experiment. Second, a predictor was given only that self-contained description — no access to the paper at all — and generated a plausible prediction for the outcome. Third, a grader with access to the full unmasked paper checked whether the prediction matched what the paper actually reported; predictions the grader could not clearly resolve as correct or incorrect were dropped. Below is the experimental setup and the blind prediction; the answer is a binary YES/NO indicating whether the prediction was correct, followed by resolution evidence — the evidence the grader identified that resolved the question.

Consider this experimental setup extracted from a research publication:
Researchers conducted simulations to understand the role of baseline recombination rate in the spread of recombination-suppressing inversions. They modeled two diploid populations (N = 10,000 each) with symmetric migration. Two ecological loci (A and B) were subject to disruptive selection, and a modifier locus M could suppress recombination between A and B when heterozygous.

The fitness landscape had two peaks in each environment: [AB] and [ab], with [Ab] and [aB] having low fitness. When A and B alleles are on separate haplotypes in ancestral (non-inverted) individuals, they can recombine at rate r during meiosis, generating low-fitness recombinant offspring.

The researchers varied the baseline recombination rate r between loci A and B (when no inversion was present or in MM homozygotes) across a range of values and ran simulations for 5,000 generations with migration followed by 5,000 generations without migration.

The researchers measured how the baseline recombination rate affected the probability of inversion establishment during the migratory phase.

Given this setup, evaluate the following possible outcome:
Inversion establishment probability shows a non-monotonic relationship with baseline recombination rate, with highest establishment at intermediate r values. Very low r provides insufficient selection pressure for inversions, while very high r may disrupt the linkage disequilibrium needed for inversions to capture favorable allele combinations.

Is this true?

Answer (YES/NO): NO